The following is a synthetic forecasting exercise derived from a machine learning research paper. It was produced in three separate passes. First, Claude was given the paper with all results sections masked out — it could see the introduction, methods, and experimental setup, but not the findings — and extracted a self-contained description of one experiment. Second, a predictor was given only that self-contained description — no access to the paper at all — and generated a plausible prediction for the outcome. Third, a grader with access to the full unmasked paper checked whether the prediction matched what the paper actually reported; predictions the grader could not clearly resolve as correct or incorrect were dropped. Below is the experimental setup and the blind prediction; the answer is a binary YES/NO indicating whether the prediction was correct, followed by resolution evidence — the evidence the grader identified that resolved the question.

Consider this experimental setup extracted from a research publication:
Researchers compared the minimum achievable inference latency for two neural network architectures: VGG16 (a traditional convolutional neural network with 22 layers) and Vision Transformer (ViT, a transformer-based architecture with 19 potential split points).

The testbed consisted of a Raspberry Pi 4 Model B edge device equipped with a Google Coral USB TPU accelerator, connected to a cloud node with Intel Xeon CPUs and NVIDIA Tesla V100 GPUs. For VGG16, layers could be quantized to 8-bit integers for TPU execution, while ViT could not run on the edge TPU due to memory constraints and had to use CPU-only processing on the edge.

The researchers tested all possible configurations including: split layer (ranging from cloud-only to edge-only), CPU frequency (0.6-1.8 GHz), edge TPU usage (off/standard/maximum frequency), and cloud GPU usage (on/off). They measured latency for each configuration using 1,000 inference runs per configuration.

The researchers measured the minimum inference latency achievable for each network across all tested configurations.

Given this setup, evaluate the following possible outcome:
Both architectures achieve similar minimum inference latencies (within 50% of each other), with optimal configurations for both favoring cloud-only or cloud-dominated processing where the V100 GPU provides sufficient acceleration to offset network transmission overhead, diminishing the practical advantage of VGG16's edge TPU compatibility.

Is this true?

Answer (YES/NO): YES